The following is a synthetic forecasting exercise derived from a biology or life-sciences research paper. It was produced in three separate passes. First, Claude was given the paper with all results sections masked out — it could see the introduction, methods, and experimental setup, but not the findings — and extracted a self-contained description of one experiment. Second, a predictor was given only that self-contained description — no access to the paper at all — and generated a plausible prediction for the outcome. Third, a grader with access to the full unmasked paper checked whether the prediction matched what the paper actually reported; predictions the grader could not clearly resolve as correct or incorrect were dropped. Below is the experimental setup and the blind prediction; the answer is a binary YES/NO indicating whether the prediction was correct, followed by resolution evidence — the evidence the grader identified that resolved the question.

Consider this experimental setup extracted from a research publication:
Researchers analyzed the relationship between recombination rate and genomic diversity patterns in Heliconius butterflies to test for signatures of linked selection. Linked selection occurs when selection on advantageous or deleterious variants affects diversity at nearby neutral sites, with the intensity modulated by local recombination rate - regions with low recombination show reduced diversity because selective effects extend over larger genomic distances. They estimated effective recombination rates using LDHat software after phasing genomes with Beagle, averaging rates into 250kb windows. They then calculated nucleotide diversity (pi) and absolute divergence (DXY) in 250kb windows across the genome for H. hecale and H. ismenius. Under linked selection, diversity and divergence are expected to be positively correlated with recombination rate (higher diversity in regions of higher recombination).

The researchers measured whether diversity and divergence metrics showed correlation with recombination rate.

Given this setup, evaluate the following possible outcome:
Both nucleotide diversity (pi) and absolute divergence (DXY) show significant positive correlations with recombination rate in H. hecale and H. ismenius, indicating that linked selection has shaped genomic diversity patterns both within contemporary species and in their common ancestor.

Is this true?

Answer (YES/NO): NO